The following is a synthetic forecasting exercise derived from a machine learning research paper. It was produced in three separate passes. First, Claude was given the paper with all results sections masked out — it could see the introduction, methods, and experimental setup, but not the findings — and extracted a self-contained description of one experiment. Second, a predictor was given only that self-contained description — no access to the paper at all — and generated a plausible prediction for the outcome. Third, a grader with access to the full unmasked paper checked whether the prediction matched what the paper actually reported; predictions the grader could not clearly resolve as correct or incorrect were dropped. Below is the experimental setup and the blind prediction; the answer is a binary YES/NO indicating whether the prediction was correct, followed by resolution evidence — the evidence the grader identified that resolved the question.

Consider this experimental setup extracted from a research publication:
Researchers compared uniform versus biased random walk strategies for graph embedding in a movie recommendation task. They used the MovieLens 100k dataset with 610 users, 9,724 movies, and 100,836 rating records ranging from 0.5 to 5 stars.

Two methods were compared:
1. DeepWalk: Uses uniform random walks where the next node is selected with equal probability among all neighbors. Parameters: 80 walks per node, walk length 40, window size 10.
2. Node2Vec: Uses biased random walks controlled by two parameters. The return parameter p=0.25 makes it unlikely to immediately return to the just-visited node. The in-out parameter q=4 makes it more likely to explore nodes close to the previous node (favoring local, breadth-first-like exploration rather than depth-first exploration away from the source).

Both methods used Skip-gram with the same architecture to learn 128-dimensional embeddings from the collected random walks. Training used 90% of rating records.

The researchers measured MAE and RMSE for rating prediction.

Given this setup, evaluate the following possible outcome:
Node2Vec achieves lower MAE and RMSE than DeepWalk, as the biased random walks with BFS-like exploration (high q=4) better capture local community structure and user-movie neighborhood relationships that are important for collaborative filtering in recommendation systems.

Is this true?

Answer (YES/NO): YES